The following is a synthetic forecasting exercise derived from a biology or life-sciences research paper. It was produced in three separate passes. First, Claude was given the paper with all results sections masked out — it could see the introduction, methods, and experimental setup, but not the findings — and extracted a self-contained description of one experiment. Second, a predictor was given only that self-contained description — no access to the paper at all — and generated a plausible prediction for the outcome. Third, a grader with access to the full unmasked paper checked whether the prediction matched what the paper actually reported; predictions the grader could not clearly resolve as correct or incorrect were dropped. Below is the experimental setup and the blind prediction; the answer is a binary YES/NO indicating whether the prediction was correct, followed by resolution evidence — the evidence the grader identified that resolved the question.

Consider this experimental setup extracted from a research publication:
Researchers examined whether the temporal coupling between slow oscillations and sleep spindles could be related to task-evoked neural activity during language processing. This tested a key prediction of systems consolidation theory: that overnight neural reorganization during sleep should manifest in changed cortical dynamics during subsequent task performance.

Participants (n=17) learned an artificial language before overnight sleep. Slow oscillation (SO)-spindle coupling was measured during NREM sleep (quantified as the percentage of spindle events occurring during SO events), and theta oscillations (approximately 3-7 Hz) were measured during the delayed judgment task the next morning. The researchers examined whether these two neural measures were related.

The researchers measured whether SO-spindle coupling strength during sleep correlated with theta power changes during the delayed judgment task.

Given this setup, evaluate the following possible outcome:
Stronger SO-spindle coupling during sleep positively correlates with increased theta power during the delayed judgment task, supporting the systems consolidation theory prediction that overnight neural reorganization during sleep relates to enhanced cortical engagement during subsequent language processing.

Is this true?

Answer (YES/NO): YES